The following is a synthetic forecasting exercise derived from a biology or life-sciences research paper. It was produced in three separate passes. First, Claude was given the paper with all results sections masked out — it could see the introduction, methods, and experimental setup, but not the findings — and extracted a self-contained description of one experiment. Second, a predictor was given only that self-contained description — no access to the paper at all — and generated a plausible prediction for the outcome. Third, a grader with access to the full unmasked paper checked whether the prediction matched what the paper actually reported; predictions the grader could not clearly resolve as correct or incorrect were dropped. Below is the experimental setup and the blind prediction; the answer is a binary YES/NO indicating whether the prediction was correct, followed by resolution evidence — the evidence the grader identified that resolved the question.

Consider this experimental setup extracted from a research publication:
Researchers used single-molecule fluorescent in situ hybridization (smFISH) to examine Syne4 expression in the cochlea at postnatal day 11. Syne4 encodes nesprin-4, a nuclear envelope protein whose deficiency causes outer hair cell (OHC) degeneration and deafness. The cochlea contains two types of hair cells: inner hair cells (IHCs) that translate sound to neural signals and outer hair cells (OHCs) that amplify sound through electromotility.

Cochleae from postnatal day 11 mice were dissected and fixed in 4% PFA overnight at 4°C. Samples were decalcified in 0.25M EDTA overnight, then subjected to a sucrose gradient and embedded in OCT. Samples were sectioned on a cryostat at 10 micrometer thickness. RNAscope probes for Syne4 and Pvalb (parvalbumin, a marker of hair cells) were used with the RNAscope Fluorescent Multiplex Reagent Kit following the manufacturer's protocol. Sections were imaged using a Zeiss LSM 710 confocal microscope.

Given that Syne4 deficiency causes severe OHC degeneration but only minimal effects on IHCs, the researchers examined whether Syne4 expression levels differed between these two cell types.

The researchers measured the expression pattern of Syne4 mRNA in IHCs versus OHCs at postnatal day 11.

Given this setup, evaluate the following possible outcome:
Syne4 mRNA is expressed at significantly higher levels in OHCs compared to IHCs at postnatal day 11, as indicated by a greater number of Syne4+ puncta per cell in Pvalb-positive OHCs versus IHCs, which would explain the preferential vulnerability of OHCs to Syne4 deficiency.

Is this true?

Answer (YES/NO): NO